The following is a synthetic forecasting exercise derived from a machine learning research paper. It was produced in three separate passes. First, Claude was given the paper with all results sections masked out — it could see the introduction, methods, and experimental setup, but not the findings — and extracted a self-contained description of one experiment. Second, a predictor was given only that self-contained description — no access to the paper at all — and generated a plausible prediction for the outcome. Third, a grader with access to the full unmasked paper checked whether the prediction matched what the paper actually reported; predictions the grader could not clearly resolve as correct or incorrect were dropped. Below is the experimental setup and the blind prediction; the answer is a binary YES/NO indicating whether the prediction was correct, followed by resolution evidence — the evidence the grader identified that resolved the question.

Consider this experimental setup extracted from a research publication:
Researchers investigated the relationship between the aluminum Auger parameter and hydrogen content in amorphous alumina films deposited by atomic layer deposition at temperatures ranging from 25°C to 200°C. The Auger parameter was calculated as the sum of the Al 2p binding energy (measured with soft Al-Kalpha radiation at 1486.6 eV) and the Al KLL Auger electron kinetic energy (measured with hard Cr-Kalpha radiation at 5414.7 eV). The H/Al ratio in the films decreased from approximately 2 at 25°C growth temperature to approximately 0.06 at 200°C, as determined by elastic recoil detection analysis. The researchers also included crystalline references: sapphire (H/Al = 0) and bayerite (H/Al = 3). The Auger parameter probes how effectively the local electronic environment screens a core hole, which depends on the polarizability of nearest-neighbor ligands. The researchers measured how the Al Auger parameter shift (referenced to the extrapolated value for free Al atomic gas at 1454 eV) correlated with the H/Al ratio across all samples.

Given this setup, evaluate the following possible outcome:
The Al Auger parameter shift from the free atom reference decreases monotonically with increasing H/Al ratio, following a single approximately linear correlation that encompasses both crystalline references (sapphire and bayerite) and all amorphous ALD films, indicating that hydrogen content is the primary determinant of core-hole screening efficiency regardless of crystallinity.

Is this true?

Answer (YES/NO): NO